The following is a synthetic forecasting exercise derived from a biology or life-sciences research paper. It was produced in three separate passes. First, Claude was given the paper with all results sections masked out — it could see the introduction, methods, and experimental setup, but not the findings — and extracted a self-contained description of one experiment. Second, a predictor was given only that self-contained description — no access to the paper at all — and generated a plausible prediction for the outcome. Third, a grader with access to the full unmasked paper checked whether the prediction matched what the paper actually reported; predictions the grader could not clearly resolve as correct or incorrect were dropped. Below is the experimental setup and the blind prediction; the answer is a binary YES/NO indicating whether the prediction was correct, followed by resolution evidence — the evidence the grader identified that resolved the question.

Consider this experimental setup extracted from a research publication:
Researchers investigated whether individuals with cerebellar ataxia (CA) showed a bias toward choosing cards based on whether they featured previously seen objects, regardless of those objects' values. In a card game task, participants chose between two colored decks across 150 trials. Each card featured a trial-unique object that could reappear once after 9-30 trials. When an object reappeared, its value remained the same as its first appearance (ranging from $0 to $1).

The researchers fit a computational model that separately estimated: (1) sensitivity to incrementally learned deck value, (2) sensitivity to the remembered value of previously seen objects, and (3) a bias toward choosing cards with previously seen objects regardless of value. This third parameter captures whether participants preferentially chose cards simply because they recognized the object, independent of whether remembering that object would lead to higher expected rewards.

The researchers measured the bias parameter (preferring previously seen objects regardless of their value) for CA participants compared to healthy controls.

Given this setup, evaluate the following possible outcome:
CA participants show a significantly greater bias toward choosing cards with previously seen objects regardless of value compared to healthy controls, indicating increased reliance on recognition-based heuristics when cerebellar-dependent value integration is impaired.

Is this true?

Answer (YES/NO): NO